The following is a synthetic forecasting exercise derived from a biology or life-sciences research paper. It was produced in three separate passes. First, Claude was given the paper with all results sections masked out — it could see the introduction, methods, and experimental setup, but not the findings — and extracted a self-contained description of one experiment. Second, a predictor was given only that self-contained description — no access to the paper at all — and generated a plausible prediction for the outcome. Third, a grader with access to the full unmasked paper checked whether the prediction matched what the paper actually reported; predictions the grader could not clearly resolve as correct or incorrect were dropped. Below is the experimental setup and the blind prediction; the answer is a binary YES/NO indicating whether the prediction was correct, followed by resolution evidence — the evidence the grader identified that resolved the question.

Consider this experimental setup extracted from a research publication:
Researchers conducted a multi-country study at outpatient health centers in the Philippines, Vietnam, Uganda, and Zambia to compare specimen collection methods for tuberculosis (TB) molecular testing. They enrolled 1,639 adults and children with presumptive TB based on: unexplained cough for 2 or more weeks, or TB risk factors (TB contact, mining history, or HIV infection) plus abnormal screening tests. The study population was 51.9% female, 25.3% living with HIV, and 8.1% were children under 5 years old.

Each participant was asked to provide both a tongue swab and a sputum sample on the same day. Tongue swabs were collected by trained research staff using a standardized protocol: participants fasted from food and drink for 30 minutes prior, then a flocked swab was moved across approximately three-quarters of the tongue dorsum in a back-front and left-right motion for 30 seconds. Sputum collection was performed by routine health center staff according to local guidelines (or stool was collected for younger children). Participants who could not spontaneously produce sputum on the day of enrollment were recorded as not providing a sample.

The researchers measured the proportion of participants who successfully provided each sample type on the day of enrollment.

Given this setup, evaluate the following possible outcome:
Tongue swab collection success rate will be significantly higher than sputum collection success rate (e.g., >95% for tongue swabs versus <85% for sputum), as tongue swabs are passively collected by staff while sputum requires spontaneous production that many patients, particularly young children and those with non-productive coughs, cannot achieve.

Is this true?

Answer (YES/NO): YES